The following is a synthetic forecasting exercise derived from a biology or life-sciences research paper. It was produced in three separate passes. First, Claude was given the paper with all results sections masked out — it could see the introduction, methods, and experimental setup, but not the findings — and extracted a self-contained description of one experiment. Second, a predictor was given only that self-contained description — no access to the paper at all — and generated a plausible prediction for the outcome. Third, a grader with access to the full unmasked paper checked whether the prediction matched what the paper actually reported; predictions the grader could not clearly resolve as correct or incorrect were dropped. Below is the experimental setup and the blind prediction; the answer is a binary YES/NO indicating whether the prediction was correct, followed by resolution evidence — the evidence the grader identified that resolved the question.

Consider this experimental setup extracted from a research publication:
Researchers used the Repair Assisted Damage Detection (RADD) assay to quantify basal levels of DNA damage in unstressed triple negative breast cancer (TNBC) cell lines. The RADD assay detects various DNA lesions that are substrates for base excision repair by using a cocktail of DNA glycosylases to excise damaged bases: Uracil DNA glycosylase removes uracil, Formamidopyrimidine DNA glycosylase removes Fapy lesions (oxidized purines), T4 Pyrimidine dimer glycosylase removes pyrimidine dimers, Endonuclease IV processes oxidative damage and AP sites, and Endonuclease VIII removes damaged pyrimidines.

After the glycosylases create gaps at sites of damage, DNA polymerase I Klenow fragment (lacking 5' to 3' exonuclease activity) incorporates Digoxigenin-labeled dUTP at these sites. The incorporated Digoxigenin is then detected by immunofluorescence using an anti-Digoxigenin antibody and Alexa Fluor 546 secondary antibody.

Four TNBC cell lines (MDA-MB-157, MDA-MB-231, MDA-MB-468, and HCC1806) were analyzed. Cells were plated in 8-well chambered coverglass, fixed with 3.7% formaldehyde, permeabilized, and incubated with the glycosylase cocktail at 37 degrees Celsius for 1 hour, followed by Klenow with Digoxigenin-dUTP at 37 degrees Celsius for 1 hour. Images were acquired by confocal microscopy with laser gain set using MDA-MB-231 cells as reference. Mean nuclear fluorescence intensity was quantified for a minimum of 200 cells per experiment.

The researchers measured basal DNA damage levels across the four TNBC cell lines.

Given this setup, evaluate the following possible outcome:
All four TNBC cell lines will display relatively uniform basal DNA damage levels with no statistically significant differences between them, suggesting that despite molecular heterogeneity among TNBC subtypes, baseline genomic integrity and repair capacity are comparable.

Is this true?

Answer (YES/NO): NO